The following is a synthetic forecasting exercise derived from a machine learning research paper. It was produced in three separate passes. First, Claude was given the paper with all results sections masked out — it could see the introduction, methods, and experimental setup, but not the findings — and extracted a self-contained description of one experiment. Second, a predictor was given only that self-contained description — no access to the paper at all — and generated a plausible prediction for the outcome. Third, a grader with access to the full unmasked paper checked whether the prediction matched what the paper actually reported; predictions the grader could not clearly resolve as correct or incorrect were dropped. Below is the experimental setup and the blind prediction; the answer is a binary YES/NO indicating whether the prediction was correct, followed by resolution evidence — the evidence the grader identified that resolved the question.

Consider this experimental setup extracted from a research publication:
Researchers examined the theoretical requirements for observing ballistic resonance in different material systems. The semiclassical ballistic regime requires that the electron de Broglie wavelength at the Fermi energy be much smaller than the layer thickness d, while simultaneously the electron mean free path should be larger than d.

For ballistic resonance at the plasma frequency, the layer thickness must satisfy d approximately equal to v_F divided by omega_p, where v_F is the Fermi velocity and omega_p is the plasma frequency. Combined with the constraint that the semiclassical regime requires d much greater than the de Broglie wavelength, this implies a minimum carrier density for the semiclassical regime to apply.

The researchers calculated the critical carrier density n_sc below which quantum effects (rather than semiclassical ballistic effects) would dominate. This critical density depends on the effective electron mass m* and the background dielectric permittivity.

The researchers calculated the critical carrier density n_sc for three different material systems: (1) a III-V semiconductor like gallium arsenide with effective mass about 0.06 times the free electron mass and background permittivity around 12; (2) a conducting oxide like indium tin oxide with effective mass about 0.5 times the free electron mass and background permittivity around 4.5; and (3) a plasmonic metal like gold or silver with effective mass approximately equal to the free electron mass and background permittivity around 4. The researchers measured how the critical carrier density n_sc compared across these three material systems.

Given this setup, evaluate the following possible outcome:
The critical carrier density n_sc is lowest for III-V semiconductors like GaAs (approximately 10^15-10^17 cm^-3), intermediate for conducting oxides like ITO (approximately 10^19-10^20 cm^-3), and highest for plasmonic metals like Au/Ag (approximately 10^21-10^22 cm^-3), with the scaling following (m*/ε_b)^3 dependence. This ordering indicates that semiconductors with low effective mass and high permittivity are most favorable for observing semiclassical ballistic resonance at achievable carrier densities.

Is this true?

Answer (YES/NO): NO